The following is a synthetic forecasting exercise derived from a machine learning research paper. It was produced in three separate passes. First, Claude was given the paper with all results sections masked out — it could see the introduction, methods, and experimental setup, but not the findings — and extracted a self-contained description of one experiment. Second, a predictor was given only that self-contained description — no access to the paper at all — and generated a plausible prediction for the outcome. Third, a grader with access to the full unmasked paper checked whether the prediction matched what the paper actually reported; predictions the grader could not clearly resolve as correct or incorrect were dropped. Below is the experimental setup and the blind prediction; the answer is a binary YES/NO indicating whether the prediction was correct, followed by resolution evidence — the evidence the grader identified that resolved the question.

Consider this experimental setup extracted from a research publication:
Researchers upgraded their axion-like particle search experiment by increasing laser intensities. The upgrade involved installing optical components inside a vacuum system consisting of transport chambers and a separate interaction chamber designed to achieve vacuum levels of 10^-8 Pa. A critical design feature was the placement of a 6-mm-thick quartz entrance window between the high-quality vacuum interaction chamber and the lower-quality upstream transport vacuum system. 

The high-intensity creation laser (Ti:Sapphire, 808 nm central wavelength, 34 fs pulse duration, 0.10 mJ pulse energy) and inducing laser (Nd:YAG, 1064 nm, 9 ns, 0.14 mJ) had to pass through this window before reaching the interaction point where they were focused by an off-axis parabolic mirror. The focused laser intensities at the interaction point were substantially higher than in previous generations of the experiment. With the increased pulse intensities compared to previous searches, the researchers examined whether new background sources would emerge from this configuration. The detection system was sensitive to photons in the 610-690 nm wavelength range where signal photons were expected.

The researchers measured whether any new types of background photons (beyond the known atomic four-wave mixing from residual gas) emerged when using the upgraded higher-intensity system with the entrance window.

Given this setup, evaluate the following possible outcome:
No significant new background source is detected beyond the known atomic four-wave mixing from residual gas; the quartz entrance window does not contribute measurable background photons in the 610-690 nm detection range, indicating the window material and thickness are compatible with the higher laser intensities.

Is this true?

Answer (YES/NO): NO